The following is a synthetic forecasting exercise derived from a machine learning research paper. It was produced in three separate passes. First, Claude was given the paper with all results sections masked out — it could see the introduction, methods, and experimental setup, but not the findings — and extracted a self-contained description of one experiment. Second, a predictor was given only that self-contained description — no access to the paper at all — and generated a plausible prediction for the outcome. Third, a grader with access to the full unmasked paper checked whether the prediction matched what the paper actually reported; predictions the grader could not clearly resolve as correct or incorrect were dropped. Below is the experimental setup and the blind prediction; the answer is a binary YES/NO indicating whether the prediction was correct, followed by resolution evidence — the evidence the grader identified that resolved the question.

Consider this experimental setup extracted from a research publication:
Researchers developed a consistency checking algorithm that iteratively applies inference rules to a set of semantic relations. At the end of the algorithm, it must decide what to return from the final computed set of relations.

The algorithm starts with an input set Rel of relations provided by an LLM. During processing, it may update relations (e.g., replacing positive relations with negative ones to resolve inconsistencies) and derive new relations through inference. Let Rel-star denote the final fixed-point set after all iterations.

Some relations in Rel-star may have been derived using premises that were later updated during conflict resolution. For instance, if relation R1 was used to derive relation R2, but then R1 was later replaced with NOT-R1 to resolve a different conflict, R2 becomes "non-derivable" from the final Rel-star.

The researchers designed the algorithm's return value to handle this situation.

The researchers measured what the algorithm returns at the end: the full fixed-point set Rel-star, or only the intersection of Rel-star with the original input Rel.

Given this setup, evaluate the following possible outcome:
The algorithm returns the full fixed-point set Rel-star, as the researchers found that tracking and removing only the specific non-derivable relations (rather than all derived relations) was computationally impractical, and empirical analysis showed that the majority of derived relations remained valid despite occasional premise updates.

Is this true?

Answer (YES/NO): NO